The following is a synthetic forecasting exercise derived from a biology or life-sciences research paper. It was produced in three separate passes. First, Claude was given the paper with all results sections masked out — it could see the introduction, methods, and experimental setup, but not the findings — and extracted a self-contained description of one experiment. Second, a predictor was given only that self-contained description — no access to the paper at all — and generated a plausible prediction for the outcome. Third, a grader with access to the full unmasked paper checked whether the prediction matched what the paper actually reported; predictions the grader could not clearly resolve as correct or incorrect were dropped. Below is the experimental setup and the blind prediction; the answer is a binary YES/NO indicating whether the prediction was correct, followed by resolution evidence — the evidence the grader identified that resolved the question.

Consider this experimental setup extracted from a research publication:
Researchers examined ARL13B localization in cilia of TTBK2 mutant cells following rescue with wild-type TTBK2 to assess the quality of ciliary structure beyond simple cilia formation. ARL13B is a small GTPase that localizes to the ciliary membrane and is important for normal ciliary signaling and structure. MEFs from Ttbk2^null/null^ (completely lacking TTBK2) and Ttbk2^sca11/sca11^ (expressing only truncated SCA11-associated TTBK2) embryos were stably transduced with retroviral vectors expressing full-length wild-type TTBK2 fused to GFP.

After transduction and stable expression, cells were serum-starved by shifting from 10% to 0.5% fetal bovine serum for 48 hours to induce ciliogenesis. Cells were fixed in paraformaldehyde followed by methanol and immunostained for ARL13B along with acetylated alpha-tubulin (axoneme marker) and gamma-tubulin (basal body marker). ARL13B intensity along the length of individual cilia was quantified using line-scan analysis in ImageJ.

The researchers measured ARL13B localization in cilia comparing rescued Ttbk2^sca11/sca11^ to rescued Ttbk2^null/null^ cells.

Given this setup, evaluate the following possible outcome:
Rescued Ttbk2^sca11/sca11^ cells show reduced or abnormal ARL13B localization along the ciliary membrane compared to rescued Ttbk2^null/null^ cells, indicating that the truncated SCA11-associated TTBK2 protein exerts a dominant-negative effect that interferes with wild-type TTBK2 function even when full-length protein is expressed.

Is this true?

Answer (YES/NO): YES